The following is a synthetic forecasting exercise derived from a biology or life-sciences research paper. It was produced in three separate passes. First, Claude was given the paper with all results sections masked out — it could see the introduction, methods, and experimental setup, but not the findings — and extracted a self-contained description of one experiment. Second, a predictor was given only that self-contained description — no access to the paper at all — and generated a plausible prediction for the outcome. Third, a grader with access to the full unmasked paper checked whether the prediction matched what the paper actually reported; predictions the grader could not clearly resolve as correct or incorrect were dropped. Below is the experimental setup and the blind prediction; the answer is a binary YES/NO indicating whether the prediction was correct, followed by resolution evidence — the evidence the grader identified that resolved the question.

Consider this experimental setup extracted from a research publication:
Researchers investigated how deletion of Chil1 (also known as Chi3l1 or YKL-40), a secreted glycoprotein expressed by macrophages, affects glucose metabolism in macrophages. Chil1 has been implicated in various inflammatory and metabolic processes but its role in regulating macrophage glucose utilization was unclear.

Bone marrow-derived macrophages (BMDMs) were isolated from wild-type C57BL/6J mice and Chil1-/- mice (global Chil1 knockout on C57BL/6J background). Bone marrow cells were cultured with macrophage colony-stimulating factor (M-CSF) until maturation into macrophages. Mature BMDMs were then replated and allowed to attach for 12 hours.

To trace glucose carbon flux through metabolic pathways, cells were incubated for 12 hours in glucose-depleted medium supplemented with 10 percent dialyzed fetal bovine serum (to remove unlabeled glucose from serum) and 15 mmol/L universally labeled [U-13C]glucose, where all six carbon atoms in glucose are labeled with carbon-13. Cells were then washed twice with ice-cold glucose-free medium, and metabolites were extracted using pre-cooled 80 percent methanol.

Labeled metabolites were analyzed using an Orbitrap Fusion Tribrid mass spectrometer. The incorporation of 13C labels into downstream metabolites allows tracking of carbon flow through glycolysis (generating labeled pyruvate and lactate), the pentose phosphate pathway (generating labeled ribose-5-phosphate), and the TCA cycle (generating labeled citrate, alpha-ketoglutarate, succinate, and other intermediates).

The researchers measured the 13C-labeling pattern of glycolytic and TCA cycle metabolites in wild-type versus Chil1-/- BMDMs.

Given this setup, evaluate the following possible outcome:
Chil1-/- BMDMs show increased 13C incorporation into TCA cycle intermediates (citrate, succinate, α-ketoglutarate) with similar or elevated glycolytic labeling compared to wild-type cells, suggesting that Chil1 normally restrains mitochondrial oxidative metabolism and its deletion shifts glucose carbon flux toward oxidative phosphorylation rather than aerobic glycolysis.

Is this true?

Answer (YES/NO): NO